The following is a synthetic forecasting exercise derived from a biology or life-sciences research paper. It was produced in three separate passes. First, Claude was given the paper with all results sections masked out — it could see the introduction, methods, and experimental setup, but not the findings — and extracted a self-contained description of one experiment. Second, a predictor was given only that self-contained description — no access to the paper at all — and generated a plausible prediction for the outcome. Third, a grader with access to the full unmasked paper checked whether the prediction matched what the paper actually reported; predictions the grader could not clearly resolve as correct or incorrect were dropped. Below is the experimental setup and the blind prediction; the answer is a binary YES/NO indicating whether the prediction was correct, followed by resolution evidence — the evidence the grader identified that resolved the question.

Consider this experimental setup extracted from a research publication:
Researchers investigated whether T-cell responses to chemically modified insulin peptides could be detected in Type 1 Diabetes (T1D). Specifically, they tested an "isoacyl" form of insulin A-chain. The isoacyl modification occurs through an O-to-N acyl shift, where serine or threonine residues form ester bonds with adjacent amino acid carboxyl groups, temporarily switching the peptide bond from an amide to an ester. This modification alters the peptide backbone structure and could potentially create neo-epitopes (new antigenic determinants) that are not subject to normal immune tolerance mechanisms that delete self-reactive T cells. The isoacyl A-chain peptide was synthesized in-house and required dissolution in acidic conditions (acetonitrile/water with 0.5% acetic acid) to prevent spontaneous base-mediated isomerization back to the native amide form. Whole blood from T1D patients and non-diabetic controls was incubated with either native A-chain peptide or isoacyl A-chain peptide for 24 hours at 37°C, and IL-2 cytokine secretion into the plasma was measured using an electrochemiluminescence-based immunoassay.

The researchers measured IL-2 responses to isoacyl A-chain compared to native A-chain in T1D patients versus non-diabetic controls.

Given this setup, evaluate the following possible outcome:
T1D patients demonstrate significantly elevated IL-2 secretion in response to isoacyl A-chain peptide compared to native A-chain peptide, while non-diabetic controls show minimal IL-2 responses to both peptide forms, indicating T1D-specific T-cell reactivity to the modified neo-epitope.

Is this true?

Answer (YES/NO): NO